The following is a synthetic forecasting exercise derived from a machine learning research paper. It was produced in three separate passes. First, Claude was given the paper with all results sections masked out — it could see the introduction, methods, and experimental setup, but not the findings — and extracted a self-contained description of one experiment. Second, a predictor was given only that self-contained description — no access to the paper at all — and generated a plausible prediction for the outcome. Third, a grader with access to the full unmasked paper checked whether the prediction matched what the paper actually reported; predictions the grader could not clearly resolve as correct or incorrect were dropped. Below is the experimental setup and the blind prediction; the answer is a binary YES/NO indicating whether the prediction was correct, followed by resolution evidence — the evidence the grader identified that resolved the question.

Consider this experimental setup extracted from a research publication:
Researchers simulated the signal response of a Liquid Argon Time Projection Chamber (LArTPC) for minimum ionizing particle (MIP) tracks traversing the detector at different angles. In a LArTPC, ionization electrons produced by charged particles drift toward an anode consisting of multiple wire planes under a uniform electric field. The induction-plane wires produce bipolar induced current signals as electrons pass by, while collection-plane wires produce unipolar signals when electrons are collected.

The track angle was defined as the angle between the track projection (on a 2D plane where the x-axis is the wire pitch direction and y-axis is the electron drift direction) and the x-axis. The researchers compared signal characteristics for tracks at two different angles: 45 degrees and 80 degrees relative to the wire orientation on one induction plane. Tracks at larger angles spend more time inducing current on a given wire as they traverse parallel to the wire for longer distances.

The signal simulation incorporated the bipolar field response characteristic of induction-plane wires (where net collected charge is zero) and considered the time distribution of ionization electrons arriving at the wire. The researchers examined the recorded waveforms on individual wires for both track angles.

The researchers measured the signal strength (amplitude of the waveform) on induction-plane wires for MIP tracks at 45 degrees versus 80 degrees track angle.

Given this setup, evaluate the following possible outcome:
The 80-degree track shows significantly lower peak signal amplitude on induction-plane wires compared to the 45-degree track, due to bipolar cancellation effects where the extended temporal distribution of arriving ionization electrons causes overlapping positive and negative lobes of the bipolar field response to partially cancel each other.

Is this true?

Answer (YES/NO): YES